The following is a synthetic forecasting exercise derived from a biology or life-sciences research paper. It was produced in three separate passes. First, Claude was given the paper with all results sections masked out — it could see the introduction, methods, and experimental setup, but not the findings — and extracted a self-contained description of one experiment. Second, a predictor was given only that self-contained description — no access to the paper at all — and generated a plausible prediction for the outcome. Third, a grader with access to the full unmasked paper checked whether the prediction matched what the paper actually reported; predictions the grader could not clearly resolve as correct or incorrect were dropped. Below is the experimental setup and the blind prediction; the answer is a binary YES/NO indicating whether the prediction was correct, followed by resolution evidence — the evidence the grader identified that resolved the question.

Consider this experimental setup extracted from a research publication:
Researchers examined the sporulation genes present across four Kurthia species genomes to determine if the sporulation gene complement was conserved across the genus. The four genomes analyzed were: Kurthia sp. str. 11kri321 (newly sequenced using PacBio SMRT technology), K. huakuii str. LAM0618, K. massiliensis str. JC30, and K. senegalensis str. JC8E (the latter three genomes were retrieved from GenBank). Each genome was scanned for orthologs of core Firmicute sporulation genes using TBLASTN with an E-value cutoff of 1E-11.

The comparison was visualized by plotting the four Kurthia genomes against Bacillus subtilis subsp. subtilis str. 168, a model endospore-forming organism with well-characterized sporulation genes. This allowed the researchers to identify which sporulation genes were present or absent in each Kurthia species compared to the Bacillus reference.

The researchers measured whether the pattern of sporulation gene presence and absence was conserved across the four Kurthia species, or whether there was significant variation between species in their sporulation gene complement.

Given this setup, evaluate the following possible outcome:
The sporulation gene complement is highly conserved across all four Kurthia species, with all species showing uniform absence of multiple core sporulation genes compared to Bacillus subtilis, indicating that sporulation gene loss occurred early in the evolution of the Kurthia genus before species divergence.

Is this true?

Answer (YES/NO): NO